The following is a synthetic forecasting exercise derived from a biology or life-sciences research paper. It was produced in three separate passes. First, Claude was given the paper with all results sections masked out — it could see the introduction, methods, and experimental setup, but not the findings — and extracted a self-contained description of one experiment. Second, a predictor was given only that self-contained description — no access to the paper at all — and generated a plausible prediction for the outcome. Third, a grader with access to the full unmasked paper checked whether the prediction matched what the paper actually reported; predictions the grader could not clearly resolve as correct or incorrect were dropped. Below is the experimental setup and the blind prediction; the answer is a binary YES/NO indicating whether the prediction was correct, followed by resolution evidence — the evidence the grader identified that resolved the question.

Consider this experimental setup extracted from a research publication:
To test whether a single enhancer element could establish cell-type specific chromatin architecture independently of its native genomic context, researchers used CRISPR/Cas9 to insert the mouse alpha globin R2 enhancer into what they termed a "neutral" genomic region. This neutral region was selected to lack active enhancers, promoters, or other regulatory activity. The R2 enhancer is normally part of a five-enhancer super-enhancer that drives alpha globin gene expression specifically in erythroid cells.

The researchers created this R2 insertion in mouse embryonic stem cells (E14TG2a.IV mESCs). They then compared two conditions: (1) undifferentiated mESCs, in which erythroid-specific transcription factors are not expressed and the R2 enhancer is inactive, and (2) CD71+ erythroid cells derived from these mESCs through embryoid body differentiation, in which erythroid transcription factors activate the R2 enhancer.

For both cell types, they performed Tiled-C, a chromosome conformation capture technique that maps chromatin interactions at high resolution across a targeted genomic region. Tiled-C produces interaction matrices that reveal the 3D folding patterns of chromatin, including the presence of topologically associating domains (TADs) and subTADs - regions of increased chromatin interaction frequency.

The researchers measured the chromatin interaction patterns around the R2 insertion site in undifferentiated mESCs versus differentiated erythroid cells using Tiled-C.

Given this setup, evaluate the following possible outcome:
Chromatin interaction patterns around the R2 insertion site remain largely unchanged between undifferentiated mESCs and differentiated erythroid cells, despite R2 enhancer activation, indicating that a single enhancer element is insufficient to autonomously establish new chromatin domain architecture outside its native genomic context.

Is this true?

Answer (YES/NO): NO